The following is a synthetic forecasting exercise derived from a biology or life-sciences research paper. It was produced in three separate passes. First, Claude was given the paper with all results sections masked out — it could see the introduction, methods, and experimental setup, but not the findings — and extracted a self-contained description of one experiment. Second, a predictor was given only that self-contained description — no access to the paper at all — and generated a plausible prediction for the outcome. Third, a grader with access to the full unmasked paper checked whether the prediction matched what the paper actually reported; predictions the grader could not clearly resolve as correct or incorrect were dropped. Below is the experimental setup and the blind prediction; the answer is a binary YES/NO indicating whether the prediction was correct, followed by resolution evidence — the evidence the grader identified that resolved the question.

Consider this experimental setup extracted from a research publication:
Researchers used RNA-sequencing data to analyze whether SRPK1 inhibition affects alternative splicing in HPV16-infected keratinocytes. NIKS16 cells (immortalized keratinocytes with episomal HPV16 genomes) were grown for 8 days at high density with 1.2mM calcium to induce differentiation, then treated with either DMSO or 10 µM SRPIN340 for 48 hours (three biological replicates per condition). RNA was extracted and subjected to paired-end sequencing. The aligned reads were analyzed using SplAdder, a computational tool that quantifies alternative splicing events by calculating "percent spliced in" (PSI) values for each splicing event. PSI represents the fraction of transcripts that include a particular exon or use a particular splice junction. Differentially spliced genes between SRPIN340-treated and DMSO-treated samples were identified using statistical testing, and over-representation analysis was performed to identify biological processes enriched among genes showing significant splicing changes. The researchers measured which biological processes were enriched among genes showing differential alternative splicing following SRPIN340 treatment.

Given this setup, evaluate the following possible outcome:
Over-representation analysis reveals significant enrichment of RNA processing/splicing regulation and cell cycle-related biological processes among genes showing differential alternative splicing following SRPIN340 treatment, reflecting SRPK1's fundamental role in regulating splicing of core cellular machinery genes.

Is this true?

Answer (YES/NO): NO